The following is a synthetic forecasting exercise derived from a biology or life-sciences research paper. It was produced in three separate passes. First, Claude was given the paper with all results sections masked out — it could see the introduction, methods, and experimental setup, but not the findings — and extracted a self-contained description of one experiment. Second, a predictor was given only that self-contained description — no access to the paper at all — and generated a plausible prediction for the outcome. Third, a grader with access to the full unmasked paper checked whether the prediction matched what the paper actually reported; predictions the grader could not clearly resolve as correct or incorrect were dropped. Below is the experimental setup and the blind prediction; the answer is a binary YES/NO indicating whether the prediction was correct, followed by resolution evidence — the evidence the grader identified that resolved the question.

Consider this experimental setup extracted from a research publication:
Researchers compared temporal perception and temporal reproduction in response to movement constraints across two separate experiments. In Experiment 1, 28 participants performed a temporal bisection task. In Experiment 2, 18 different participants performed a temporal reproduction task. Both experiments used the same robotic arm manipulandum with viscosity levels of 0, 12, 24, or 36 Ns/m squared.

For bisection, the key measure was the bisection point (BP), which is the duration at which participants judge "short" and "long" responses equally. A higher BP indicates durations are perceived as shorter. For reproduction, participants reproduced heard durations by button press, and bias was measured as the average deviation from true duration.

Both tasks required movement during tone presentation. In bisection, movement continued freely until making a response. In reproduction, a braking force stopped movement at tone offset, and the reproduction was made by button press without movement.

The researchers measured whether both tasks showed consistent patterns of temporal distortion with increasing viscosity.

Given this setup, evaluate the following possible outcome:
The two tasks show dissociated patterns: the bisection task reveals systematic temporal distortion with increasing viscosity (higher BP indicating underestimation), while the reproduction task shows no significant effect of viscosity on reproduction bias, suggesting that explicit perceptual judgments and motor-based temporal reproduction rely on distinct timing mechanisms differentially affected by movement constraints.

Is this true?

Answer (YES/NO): NO